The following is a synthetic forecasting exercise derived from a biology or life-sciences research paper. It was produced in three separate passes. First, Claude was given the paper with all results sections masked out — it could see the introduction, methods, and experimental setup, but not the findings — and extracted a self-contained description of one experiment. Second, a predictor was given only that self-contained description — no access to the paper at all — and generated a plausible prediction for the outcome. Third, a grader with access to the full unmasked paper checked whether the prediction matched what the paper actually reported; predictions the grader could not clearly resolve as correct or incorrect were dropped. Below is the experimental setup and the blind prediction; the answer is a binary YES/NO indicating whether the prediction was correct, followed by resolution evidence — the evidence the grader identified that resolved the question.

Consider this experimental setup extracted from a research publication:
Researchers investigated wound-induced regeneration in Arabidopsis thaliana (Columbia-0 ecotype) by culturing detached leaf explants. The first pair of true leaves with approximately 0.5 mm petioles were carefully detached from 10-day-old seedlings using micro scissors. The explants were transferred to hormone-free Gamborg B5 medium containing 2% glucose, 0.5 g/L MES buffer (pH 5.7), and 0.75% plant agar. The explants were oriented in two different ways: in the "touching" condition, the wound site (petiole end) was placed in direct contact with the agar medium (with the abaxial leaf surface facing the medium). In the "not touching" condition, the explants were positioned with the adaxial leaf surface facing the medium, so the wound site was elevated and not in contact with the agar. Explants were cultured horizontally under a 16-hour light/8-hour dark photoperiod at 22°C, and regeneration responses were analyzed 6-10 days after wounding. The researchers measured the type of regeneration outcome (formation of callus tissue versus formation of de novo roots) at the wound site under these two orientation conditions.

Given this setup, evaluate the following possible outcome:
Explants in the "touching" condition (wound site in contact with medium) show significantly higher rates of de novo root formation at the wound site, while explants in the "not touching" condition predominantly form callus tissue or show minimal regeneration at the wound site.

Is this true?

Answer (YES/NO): YES